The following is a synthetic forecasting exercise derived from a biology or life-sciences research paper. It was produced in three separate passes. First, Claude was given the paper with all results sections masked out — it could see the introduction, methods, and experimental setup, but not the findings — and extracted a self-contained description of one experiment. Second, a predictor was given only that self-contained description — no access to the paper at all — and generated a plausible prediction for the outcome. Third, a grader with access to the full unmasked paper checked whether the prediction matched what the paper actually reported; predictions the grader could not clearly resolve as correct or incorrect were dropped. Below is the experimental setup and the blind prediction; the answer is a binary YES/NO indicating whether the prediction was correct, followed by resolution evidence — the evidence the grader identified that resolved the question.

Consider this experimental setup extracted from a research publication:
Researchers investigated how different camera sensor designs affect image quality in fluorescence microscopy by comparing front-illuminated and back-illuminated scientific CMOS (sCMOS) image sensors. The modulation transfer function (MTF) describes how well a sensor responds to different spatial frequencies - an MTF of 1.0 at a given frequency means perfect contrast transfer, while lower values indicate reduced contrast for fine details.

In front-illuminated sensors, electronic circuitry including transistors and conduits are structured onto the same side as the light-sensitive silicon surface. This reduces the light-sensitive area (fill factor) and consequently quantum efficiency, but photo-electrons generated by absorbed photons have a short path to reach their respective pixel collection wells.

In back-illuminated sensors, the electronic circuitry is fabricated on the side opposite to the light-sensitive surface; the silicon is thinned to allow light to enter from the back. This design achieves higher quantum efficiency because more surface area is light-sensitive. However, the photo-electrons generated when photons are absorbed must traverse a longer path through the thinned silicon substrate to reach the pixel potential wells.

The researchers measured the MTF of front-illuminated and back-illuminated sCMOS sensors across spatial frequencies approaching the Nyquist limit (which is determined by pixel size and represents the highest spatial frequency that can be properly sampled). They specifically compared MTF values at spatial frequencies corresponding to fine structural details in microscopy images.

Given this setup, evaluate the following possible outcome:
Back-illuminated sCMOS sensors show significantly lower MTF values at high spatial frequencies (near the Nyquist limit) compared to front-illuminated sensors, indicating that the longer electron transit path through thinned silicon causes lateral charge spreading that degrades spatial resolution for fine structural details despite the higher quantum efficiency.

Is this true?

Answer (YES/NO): YES